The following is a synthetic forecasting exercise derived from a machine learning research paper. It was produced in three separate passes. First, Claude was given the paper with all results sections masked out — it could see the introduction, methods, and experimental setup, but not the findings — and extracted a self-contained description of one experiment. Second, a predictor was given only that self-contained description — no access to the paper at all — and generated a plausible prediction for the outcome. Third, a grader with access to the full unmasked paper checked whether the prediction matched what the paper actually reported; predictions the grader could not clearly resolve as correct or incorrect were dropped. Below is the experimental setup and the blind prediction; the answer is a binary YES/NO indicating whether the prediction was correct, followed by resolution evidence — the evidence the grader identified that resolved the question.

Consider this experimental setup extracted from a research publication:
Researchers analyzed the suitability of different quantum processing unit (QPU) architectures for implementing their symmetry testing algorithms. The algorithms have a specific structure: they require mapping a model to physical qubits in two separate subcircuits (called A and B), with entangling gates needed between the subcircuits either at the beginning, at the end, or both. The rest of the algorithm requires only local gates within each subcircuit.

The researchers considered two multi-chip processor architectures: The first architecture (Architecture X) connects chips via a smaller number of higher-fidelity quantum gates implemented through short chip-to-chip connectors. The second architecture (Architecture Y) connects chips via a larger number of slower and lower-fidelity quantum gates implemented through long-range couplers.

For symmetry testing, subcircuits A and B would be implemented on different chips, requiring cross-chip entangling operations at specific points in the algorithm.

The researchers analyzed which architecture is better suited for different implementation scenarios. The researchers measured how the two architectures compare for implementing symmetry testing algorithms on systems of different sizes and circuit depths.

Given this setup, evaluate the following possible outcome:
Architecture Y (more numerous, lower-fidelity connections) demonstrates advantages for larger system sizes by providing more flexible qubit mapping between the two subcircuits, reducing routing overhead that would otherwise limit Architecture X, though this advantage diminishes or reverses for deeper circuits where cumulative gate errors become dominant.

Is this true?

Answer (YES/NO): NO